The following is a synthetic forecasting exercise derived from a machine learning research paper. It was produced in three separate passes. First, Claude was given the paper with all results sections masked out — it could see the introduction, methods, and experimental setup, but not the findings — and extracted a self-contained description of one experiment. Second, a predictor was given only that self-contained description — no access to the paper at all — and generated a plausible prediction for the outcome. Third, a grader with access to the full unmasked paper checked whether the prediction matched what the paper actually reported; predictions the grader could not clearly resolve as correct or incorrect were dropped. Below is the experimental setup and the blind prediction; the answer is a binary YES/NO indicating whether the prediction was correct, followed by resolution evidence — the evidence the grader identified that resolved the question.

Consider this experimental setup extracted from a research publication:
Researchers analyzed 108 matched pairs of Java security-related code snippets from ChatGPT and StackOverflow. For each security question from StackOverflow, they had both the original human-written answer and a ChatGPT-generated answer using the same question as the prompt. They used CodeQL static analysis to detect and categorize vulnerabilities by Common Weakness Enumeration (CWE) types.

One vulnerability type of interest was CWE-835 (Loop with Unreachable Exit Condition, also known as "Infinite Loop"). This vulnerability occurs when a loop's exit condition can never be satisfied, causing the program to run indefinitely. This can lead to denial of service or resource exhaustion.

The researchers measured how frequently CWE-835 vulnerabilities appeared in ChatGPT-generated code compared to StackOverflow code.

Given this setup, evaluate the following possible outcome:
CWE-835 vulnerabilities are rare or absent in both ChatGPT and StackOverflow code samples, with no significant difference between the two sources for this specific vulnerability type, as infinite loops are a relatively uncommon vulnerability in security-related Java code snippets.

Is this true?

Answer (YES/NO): NO